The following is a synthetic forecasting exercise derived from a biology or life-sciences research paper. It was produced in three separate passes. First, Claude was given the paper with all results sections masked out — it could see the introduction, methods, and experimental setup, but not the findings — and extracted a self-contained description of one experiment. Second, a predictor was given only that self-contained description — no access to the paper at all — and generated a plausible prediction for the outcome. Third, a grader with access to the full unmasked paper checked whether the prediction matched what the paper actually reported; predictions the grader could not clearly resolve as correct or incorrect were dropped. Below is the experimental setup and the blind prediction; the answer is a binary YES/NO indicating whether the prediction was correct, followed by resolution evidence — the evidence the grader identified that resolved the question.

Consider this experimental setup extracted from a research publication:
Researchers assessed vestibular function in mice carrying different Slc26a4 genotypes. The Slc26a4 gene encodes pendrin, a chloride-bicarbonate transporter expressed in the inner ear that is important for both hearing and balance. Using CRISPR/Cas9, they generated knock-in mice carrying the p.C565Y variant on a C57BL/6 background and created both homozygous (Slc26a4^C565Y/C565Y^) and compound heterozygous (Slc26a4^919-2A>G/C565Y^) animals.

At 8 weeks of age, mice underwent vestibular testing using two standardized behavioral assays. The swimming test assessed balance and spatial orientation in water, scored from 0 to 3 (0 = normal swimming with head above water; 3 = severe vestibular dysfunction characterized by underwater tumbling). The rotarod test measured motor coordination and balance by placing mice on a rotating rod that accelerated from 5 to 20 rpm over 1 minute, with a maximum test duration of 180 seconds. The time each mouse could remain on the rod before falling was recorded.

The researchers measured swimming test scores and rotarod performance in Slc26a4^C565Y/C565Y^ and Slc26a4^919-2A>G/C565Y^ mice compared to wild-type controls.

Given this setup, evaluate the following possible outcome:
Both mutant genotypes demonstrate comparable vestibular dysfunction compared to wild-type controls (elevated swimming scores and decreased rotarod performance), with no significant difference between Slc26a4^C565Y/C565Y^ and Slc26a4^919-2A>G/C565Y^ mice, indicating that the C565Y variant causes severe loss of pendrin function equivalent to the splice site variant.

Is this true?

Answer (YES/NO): NO